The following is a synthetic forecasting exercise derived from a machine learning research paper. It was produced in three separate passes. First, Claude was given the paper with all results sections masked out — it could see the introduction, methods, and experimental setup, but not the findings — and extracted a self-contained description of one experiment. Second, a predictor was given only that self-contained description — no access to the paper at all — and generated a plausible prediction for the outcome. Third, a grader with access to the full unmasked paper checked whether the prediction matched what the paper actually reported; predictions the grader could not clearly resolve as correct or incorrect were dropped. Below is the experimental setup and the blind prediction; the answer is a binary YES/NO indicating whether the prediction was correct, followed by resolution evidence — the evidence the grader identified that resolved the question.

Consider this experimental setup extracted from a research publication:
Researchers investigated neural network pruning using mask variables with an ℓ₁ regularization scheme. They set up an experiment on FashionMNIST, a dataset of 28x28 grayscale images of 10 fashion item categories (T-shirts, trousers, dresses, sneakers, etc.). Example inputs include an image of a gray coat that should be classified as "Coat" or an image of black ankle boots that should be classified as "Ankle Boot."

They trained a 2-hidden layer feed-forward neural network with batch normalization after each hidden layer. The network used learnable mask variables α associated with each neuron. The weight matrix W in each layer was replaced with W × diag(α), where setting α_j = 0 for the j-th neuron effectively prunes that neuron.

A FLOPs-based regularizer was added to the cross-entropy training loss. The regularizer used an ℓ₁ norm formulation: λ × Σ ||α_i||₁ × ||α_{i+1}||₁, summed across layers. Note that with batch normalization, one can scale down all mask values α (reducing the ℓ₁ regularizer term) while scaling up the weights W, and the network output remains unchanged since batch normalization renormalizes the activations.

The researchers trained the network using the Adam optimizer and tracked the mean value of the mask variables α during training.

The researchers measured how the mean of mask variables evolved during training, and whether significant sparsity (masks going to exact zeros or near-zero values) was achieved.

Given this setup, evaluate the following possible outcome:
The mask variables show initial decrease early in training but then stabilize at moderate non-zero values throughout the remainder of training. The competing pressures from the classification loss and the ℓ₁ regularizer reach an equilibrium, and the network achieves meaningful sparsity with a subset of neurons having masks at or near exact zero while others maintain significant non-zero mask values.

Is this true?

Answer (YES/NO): NO